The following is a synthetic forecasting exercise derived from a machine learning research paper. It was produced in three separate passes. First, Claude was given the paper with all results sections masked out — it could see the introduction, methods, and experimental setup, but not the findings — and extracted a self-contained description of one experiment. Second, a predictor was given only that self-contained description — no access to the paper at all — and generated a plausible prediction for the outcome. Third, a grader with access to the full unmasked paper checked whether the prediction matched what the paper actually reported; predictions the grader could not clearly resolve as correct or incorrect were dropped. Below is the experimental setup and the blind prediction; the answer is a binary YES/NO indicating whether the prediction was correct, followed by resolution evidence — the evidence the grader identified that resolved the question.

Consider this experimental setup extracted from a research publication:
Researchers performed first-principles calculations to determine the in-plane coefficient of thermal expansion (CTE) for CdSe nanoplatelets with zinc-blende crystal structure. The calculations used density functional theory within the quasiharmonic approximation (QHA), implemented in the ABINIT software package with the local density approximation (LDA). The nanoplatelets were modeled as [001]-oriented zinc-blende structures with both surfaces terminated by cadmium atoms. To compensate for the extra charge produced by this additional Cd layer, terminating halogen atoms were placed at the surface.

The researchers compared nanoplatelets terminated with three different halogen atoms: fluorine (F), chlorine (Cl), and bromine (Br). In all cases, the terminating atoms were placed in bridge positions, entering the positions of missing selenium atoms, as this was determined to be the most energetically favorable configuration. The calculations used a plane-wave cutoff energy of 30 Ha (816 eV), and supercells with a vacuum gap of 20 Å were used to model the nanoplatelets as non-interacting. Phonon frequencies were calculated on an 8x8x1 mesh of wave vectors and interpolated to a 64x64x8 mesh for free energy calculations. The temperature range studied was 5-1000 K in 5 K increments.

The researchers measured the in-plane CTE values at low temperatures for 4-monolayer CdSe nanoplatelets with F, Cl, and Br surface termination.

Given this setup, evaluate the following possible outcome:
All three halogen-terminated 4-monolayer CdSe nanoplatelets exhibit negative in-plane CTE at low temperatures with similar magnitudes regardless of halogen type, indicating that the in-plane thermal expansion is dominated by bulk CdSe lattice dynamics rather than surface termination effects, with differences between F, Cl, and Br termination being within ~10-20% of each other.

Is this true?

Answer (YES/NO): NO